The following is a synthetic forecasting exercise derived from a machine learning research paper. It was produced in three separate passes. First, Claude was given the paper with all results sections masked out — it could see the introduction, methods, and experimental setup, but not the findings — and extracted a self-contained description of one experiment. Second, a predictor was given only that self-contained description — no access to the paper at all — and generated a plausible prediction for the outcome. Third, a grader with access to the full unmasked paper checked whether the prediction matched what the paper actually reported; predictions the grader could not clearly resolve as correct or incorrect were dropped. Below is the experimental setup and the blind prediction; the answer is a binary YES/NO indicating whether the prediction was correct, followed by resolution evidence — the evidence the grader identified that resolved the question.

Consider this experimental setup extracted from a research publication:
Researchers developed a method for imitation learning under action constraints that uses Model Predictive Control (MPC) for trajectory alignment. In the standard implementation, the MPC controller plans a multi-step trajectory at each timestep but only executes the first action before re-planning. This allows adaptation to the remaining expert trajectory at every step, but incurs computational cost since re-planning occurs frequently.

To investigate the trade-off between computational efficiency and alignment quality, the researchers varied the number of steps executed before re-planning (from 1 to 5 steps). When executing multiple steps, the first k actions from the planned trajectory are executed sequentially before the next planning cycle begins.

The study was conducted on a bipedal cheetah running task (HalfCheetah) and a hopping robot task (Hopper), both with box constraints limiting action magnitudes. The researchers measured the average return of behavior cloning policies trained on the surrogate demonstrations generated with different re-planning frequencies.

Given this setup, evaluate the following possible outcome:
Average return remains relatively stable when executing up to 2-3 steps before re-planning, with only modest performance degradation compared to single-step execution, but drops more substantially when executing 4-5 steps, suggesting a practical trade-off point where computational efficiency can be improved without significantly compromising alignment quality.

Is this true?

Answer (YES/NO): NO